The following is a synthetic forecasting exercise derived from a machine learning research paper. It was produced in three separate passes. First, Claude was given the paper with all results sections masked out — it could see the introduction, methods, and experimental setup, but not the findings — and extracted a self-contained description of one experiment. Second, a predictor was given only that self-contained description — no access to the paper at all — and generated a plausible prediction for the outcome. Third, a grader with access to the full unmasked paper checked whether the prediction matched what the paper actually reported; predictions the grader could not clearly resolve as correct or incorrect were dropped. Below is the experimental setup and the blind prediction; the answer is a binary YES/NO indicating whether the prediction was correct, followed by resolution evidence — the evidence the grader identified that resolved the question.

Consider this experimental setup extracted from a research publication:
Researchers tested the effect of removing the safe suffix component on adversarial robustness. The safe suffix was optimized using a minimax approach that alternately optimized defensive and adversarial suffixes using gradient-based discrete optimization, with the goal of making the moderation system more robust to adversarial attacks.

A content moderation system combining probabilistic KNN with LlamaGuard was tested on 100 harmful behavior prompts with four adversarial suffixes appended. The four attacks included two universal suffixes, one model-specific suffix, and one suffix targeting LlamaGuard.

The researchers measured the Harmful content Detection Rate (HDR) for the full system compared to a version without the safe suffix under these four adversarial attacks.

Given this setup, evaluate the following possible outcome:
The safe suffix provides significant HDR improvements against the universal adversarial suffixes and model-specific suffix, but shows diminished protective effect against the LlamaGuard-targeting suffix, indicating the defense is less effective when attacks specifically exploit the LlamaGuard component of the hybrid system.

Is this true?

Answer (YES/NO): NO